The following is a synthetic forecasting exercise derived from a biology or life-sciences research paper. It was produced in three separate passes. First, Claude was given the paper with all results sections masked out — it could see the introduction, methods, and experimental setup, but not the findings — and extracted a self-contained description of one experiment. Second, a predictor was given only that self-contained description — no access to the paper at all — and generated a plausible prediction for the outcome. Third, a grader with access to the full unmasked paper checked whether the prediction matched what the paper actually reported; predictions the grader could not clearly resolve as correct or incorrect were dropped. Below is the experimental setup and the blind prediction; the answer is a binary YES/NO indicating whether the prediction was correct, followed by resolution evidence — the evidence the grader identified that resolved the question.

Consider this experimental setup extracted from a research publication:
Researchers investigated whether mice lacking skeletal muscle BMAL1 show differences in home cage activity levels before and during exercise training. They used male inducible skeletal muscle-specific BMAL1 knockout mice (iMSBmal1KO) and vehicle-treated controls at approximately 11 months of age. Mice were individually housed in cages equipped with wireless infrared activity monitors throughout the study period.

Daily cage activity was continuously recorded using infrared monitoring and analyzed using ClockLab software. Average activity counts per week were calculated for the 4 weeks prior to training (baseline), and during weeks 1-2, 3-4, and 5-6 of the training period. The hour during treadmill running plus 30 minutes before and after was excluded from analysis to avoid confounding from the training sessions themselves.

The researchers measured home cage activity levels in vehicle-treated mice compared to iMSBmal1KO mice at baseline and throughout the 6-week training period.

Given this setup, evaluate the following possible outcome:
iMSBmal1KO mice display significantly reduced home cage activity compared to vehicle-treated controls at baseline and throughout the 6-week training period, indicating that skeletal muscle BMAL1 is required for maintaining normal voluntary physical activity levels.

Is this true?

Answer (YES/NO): NO